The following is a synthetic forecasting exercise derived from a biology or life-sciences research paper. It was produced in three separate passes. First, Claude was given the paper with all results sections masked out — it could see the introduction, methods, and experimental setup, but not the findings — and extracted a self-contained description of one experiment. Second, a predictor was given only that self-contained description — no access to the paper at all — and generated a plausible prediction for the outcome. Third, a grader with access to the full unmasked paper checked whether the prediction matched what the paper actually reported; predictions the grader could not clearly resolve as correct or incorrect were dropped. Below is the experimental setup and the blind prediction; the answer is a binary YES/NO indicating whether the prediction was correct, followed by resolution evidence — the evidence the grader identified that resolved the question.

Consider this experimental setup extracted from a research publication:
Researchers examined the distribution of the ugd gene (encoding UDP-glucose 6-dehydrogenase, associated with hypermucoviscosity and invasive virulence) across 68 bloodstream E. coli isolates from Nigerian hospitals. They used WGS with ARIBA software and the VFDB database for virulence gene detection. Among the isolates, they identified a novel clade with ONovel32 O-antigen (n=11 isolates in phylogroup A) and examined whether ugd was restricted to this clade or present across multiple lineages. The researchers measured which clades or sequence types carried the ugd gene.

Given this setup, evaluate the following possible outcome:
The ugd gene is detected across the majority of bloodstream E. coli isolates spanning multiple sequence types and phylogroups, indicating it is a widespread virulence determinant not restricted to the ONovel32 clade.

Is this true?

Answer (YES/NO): NO